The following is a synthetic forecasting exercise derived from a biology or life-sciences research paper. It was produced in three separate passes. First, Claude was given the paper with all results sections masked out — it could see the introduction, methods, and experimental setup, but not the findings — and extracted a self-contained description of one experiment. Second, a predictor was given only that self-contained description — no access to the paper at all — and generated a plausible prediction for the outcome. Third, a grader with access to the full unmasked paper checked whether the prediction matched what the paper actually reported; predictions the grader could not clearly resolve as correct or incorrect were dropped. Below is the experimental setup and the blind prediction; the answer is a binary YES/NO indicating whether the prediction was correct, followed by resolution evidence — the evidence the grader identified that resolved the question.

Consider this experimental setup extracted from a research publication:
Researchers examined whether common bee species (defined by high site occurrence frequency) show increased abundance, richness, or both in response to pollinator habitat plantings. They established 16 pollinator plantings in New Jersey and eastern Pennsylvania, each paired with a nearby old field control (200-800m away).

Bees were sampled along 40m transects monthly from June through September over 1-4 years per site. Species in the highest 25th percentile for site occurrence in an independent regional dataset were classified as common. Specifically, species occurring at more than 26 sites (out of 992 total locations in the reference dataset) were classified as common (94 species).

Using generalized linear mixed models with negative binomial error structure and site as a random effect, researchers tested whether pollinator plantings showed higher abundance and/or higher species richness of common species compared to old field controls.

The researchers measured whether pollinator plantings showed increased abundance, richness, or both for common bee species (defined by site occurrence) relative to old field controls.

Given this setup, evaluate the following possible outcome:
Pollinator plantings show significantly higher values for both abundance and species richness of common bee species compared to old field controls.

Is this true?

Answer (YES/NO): YES